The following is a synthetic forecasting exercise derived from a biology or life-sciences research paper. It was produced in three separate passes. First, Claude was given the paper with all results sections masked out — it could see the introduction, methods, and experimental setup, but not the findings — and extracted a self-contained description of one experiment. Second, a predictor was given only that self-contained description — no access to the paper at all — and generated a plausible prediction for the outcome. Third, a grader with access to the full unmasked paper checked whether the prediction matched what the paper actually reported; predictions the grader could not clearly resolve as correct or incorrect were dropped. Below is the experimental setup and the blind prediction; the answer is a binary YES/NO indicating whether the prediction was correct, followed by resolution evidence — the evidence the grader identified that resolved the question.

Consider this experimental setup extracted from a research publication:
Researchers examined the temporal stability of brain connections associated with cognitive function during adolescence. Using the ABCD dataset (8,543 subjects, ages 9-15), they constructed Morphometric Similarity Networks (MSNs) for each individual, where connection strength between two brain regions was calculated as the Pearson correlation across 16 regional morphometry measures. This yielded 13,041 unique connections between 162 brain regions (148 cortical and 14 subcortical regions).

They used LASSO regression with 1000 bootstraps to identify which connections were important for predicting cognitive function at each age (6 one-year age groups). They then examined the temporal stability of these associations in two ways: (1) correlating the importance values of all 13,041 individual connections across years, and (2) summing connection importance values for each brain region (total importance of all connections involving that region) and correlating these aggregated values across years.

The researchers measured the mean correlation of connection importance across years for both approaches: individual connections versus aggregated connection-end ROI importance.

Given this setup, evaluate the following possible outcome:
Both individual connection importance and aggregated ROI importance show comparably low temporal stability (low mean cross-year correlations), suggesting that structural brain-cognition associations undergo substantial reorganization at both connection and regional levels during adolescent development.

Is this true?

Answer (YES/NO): NO